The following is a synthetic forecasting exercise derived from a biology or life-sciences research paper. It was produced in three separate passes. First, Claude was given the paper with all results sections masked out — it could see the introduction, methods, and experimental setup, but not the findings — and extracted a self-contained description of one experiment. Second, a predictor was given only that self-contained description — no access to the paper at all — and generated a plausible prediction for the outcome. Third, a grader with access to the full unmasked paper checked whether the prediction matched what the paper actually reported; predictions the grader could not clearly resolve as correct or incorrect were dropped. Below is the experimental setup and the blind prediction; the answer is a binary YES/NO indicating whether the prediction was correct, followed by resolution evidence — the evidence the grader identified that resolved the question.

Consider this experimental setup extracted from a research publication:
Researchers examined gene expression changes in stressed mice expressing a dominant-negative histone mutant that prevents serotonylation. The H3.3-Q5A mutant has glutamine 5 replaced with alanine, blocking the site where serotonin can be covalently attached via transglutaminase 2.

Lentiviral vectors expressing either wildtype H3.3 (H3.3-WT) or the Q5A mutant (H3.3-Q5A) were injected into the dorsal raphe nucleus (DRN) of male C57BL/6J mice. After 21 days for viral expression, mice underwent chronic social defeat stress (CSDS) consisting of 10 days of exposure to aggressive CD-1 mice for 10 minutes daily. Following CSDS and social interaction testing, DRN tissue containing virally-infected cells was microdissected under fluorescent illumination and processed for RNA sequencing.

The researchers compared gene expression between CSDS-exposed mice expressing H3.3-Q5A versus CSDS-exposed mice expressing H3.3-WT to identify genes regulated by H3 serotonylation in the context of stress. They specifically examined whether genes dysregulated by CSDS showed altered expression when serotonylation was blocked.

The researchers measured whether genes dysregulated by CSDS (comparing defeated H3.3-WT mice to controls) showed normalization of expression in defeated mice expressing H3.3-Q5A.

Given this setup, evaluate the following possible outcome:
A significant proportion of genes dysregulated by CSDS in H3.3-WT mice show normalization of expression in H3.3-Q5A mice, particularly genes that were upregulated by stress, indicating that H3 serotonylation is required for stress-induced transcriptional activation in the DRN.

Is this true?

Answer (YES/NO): NO